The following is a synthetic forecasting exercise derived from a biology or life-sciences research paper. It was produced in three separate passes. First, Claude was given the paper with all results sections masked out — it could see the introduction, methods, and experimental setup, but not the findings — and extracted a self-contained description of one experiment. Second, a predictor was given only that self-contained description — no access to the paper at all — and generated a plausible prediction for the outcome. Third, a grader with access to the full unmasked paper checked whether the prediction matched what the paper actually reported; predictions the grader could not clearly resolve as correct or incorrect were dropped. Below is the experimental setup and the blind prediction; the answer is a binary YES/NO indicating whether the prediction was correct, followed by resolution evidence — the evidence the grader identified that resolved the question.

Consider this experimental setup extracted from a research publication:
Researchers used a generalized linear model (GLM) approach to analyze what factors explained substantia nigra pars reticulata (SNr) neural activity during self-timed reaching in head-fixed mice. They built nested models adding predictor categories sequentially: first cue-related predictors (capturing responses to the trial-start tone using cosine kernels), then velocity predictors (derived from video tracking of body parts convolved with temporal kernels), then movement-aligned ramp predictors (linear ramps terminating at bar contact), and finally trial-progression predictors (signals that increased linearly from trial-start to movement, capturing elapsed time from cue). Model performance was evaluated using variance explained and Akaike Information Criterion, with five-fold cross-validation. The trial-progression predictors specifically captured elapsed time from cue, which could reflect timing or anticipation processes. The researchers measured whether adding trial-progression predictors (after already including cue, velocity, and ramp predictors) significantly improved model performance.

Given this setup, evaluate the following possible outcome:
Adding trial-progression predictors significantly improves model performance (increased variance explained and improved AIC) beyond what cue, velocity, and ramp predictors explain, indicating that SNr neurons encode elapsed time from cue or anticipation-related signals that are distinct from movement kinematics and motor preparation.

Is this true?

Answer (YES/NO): NO